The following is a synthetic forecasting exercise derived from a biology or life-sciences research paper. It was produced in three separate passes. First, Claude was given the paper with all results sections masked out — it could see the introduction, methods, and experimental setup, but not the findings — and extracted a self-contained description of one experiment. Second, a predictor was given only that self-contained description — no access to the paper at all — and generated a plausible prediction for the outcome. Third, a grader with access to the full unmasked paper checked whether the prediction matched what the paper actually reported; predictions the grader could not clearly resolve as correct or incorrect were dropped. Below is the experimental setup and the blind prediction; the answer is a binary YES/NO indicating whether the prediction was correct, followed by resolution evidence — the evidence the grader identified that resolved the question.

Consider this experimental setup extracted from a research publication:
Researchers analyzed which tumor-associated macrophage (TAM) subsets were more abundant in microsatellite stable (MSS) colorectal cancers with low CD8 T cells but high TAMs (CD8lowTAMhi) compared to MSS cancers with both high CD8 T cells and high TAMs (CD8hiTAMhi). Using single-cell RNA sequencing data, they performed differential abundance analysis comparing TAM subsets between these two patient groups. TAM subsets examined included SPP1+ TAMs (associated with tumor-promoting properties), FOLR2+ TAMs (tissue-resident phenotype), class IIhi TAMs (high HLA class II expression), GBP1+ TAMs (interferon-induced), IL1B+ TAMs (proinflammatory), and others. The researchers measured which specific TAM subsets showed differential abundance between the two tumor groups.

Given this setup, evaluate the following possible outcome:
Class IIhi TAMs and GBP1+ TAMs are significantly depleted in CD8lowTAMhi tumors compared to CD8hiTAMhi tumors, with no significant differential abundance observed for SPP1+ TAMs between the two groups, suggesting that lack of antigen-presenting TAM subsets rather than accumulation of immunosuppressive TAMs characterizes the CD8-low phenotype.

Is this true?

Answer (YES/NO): NO